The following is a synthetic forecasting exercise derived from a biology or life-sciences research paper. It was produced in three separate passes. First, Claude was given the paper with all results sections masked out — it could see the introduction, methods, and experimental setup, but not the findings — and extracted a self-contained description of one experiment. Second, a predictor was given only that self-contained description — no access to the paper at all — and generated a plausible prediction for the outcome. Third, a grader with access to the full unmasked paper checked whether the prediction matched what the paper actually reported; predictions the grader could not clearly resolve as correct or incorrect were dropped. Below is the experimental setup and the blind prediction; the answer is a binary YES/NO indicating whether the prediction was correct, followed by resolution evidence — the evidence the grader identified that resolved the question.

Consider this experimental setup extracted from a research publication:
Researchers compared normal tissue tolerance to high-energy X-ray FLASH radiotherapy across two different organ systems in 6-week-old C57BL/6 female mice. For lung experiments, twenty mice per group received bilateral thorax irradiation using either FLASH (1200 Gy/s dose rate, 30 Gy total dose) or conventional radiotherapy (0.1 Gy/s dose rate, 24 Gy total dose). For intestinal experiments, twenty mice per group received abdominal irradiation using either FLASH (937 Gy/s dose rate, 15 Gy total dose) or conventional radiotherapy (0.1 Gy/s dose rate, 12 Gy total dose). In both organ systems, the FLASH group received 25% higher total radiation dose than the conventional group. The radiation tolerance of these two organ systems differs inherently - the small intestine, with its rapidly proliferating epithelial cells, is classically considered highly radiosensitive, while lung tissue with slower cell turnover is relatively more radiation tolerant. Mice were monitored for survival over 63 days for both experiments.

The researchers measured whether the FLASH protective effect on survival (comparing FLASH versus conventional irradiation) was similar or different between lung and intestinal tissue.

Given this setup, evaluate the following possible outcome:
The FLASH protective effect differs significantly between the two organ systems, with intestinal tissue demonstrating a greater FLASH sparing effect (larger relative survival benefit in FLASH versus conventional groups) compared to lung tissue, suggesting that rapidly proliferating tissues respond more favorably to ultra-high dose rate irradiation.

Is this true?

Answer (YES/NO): NO